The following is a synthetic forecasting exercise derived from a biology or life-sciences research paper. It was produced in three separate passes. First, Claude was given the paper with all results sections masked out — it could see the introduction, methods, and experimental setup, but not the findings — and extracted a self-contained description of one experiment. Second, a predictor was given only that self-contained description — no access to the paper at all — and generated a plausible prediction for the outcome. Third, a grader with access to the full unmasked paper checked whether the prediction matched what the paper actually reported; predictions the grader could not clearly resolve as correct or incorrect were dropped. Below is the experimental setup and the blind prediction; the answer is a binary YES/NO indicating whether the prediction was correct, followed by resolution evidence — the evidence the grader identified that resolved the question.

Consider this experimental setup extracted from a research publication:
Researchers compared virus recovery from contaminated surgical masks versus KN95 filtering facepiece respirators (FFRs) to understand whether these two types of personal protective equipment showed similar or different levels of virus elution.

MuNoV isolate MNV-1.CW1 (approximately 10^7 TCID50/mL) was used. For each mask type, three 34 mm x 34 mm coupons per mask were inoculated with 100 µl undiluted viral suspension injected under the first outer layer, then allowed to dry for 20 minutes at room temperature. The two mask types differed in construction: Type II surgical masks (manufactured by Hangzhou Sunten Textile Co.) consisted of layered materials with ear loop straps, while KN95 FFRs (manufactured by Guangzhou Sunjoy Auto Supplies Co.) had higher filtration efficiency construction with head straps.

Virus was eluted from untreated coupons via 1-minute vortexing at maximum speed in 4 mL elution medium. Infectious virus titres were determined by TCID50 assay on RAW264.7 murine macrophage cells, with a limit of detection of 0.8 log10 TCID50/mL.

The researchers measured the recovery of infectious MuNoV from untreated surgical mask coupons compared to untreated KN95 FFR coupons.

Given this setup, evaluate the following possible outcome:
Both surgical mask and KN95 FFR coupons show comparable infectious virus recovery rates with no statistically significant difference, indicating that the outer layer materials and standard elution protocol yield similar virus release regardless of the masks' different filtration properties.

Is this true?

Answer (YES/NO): YES